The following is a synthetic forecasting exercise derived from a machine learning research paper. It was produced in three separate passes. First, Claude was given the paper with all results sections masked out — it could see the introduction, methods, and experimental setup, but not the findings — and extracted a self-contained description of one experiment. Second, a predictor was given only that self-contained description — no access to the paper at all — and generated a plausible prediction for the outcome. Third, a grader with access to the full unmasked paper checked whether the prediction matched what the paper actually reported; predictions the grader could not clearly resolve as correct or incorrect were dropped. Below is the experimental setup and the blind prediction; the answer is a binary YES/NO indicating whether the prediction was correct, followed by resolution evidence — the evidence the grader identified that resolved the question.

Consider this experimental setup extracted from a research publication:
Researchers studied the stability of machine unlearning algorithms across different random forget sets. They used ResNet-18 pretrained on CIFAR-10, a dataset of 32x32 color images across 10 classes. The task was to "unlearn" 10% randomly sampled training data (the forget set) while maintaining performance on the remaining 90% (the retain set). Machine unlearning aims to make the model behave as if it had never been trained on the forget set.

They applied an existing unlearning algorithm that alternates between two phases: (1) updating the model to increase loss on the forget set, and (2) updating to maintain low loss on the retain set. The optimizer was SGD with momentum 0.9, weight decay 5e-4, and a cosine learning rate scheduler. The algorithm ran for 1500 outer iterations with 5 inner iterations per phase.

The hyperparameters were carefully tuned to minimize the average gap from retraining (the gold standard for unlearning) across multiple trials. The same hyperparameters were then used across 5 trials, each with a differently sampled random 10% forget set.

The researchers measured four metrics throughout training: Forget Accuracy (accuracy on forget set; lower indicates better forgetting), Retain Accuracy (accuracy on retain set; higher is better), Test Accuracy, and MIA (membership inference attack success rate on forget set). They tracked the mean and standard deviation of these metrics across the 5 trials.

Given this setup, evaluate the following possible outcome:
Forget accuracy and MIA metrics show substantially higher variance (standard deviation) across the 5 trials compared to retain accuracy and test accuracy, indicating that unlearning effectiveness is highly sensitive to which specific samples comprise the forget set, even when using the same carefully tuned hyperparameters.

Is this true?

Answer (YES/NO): YES